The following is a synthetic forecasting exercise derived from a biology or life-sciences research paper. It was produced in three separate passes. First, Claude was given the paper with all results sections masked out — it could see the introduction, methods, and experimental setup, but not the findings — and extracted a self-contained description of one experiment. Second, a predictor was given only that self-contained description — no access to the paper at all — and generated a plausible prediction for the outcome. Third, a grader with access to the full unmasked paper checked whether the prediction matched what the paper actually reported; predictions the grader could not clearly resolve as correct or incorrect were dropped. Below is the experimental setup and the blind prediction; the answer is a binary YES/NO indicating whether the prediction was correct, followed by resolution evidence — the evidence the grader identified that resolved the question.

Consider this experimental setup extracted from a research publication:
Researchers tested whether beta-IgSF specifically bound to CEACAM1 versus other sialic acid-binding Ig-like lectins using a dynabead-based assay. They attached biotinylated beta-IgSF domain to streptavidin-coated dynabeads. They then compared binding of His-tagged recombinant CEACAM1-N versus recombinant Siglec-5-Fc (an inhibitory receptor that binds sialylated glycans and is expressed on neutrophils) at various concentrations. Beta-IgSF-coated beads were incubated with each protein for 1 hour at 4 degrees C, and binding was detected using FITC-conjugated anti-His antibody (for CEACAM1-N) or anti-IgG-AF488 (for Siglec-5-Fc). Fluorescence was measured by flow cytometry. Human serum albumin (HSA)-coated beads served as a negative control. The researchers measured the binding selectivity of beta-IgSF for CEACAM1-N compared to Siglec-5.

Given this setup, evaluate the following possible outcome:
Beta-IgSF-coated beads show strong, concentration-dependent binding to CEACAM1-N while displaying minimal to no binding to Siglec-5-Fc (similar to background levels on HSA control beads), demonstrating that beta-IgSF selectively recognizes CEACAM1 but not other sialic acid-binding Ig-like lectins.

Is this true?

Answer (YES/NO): YES